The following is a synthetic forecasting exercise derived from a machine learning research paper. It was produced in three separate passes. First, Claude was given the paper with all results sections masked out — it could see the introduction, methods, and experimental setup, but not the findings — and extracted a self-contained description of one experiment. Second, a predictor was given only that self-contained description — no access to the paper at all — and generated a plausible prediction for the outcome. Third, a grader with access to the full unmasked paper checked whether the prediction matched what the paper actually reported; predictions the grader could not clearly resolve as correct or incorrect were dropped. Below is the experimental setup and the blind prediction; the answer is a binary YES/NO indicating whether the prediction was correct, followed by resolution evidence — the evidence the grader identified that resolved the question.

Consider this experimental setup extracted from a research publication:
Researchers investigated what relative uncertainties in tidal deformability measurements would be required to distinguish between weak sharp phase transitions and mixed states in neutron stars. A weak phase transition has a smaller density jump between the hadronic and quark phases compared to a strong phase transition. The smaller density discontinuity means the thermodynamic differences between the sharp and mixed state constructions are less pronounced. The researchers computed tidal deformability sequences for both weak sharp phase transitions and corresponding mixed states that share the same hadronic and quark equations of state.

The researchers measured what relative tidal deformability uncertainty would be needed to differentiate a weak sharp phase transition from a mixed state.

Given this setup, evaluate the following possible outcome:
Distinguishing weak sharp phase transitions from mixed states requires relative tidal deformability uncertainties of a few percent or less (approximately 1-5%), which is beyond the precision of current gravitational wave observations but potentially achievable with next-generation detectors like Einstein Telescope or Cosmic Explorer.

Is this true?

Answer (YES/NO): NO